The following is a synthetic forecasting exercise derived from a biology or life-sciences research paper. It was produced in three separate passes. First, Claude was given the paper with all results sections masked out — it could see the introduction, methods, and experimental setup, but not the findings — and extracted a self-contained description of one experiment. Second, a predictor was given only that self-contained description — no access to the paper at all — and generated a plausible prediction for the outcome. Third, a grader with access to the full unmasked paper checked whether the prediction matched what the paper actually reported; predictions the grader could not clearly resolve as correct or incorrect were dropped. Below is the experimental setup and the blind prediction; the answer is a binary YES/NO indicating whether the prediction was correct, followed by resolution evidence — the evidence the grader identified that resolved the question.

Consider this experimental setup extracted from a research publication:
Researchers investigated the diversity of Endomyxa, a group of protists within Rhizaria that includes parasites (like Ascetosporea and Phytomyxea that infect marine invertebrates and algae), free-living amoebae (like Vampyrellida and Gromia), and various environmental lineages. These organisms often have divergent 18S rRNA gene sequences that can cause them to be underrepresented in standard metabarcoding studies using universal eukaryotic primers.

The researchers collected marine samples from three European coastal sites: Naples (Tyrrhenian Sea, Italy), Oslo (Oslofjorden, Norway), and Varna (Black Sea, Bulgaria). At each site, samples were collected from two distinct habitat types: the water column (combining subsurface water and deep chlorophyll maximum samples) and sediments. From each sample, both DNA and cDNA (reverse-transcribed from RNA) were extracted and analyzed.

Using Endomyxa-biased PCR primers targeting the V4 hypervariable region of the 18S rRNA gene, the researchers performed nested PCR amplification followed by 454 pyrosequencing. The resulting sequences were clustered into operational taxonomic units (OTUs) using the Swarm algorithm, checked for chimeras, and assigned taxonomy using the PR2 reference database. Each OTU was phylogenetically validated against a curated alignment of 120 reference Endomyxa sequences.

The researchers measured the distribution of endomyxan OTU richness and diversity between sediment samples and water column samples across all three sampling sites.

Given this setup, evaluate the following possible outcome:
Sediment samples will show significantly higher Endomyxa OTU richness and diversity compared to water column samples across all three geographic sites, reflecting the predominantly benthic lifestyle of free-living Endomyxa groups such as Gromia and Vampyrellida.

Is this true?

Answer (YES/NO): YES